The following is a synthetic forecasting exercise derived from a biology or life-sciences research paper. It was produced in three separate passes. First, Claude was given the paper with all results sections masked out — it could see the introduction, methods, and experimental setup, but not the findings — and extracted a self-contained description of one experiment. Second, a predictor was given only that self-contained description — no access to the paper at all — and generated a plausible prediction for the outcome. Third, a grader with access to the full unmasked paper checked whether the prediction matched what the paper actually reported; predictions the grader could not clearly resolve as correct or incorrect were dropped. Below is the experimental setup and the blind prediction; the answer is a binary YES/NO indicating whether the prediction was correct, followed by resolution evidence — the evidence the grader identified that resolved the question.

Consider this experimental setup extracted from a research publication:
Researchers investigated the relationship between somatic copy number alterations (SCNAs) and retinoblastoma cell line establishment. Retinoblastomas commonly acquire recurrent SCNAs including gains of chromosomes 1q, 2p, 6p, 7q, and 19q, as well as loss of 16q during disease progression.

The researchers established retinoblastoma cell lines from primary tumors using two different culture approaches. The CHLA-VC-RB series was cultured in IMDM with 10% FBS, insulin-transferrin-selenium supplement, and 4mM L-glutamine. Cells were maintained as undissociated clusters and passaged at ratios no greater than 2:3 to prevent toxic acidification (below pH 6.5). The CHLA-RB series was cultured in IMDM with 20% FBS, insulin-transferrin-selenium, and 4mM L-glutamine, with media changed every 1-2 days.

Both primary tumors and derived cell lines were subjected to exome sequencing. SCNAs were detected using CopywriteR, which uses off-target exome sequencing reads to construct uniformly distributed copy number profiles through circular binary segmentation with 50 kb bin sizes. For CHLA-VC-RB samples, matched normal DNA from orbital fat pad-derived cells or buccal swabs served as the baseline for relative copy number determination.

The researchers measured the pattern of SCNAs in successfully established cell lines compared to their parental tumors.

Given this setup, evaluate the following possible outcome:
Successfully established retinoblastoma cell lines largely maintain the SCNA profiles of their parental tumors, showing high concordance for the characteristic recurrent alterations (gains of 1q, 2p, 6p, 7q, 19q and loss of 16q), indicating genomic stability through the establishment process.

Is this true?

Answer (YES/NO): NO